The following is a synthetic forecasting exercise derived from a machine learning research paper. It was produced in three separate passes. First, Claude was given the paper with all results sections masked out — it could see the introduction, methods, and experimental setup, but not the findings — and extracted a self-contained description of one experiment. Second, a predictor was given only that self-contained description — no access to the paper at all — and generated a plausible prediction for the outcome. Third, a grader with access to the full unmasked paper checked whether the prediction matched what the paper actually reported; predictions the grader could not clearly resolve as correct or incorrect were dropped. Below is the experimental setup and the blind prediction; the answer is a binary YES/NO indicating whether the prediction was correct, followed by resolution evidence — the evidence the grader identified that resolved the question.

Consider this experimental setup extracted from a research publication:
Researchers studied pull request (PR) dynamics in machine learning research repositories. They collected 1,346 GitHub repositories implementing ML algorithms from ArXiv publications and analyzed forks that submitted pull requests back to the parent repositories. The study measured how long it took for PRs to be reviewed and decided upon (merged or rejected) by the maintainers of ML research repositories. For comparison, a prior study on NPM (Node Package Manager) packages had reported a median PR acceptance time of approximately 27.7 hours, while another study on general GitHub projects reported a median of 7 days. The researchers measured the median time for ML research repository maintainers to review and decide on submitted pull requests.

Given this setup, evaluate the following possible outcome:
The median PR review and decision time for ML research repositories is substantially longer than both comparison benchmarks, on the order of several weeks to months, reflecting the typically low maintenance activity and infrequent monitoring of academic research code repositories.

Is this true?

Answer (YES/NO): NO